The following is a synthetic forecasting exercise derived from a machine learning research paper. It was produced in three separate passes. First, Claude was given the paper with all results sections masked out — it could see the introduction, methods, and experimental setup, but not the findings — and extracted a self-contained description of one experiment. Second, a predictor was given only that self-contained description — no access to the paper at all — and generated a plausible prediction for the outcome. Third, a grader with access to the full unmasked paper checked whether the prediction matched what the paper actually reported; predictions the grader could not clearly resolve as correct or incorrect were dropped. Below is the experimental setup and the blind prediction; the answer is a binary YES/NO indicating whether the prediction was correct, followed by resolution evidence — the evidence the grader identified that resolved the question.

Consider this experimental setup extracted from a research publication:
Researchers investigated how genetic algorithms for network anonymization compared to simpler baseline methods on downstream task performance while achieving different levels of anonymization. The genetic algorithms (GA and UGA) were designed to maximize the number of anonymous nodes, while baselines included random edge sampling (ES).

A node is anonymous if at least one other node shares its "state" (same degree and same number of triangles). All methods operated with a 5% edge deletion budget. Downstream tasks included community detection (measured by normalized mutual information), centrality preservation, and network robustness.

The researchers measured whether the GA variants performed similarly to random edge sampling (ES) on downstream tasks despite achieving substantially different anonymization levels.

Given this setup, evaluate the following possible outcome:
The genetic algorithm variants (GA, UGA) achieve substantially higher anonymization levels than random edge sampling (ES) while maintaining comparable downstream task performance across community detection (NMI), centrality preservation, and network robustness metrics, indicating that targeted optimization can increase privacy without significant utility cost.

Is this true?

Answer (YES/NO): YES